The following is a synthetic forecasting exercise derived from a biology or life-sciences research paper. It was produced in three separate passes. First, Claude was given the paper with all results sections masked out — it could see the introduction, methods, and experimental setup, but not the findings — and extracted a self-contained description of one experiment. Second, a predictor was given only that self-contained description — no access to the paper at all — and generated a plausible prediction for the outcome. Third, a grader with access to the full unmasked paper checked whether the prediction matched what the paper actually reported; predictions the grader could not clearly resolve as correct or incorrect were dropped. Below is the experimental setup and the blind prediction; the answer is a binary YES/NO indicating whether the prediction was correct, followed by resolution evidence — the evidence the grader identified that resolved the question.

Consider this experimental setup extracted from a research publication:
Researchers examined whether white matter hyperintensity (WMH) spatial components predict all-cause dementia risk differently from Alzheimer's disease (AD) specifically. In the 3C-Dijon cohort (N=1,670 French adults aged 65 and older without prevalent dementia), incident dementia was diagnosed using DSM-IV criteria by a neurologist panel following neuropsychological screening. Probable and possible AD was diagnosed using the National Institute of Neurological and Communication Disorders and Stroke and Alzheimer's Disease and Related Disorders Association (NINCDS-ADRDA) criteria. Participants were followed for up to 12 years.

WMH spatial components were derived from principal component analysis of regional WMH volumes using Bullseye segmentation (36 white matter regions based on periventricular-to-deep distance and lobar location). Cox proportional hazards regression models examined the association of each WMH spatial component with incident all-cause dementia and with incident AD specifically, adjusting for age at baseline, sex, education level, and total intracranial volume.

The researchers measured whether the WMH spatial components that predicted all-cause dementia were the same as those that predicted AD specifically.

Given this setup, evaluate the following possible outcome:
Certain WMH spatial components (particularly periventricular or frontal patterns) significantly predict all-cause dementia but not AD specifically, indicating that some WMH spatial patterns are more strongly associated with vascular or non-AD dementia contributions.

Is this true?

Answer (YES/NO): YES